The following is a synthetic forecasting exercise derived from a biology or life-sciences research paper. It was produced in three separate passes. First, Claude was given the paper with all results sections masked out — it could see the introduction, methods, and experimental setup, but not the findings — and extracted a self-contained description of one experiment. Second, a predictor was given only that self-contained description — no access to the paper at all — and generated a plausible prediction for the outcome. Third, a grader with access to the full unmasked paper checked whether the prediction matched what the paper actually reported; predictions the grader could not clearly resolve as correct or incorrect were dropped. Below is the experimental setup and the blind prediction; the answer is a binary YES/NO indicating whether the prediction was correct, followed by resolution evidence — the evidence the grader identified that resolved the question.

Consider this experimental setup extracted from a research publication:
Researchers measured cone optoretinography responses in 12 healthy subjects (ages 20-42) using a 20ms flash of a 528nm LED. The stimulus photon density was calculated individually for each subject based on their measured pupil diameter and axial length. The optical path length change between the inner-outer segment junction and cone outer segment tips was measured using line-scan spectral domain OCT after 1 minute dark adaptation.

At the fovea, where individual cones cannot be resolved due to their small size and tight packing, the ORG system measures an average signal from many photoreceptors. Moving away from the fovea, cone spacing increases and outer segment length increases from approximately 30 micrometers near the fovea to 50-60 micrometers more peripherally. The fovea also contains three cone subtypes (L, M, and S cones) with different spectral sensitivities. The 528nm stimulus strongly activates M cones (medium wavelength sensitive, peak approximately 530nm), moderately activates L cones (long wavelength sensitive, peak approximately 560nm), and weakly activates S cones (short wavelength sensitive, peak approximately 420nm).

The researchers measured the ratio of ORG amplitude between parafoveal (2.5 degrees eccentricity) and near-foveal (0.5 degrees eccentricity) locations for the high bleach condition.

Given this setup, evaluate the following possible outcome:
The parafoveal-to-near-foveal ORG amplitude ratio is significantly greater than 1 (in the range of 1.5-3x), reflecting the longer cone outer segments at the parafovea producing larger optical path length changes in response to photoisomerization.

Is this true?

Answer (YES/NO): NO